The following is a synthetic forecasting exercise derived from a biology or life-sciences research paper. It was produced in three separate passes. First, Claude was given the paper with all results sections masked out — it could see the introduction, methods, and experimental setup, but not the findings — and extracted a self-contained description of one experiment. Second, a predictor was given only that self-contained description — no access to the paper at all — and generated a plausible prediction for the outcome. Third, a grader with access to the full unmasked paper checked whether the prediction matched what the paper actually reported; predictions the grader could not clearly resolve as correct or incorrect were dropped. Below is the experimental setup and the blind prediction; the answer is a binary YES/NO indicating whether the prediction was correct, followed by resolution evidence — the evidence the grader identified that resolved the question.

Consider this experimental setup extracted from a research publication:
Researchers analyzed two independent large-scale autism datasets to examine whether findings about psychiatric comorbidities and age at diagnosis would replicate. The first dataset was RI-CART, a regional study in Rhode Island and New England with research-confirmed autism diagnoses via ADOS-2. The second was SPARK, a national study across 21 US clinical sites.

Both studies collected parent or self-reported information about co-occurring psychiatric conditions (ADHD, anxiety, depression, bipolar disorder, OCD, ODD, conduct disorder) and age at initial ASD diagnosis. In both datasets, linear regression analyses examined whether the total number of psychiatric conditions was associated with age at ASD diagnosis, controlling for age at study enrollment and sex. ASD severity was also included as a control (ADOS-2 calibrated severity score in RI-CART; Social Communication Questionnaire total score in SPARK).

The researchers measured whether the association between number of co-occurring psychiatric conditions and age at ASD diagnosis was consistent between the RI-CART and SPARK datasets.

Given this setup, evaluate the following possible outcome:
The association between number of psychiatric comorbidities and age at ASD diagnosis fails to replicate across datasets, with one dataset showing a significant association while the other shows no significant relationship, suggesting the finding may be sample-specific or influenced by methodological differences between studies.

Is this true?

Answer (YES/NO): NO